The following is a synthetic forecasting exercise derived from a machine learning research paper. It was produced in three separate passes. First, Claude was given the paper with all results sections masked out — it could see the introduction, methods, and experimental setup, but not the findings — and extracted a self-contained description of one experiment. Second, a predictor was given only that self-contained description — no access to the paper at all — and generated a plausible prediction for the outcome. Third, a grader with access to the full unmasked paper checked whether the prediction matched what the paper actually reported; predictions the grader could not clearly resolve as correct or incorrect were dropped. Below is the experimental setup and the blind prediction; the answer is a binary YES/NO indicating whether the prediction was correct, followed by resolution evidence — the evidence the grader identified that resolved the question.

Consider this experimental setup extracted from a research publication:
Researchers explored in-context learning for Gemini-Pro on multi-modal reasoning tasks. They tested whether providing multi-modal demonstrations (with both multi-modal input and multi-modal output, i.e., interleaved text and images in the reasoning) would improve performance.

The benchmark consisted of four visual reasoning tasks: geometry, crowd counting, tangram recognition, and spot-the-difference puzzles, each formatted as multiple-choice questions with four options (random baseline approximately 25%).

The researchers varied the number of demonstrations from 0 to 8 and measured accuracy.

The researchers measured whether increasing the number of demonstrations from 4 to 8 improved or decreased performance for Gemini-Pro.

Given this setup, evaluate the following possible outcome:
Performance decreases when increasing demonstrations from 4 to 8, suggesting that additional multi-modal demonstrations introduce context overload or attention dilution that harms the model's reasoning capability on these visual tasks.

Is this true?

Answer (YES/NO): YES